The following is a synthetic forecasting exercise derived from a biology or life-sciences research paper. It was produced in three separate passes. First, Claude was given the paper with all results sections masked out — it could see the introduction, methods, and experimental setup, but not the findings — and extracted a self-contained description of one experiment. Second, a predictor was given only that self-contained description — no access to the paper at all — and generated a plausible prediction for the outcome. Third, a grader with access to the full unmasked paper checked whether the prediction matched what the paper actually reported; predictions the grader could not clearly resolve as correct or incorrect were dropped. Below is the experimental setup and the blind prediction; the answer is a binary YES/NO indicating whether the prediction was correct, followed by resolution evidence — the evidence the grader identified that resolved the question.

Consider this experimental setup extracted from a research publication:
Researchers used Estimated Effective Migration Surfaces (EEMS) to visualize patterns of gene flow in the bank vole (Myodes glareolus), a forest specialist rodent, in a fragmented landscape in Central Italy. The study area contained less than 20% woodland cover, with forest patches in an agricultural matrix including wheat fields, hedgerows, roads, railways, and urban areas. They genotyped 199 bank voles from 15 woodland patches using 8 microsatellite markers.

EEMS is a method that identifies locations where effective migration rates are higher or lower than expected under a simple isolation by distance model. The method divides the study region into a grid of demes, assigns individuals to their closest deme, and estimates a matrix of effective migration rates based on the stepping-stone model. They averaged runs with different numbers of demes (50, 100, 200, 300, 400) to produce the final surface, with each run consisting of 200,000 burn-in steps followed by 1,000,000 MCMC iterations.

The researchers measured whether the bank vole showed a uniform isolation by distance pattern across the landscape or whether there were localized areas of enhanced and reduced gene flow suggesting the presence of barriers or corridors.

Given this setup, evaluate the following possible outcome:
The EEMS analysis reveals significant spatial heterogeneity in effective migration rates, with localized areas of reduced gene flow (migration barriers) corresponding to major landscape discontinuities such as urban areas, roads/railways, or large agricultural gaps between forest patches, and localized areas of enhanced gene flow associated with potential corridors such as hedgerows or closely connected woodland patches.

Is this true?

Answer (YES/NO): NO